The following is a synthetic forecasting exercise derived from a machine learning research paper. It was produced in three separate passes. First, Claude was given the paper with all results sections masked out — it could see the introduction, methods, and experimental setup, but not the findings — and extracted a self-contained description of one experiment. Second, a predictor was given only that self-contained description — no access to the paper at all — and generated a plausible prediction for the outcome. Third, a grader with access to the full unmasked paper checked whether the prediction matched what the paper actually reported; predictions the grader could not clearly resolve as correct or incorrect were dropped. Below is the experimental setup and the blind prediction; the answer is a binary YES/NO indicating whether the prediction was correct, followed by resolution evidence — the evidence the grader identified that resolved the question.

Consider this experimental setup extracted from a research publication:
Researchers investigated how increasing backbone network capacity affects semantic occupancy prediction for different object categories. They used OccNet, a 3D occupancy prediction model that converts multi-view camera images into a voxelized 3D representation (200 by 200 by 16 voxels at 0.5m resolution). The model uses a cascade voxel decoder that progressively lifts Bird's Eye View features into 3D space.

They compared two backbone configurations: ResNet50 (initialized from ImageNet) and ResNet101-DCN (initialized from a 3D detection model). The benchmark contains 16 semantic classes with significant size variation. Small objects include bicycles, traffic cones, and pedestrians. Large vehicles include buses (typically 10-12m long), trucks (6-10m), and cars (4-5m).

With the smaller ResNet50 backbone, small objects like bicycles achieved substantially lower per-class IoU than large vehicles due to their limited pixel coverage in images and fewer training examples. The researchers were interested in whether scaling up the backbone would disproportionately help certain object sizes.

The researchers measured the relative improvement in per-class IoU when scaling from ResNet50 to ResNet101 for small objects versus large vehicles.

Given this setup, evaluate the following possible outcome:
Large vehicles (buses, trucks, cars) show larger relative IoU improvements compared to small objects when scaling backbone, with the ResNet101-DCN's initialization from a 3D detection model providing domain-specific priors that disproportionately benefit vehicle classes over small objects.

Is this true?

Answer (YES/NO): NO